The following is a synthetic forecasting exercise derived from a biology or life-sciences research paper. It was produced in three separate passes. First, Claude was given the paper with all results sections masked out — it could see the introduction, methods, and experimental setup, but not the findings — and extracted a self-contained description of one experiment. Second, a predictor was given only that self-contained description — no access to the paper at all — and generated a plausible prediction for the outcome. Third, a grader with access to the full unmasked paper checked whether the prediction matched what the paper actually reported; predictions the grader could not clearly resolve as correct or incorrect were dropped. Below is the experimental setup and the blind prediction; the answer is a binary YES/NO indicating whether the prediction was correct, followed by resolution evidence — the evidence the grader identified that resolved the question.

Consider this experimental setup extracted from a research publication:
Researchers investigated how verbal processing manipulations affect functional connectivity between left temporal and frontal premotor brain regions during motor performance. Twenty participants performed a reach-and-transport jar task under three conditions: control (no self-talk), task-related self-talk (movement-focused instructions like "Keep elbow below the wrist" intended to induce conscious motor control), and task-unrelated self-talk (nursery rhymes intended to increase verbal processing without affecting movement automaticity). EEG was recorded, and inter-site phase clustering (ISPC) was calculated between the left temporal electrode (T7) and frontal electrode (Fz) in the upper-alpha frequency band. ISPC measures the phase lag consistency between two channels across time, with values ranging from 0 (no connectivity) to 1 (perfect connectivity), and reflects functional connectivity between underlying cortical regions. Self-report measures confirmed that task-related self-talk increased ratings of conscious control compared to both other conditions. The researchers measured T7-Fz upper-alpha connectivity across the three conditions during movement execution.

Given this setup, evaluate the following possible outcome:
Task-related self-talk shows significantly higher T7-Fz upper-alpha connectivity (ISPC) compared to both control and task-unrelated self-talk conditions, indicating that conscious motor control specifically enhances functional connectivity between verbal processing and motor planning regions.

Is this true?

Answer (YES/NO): NO